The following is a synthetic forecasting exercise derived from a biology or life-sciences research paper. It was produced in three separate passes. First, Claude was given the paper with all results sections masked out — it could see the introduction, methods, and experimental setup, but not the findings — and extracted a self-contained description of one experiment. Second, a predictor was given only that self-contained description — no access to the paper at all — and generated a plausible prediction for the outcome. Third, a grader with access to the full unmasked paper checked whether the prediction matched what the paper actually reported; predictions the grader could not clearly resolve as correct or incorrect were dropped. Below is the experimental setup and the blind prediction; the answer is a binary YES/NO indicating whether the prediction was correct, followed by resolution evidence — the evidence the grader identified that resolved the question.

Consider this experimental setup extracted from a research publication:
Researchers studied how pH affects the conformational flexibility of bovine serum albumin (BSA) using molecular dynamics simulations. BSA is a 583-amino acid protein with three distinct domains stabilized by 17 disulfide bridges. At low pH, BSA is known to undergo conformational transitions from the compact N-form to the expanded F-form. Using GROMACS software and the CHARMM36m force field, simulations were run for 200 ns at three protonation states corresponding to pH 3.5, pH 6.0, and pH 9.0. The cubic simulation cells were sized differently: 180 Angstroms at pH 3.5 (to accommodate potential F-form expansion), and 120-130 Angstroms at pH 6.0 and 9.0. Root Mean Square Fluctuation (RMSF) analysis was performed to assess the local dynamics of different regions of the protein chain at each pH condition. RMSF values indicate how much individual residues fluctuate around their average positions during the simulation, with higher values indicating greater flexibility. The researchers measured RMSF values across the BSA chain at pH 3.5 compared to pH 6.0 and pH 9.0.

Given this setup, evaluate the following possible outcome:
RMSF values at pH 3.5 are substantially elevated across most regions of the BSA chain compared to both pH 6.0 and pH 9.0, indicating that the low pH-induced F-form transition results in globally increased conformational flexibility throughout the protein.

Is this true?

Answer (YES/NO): YES